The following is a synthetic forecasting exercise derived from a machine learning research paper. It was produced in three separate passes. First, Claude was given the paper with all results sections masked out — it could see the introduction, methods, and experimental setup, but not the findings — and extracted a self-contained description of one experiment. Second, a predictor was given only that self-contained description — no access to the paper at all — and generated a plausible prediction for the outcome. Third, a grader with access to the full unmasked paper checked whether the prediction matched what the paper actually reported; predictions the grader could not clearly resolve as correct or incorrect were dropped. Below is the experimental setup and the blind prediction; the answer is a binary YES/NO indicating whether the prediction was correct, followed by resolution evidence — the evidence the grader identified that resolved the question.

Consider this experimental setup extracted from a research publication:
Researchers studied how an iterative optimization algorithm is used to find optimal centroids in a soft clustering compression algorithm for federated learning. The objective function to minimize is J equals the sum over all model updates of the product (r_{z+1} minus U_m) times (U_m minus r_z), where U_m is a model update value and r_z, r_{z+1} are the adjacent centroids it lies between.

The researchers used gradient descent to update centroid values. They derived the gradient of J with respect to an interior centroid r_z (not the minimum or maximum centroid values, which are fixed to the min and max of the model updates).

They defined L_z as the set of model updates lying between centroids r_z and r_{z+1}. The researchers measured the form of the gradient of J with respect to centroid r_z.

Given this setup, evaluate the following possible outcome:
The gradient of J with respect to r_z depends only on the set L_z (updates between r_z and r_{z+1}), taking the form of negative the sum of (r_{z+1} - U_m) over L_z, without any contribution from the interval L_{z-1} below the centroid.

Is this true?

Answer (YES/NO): NO